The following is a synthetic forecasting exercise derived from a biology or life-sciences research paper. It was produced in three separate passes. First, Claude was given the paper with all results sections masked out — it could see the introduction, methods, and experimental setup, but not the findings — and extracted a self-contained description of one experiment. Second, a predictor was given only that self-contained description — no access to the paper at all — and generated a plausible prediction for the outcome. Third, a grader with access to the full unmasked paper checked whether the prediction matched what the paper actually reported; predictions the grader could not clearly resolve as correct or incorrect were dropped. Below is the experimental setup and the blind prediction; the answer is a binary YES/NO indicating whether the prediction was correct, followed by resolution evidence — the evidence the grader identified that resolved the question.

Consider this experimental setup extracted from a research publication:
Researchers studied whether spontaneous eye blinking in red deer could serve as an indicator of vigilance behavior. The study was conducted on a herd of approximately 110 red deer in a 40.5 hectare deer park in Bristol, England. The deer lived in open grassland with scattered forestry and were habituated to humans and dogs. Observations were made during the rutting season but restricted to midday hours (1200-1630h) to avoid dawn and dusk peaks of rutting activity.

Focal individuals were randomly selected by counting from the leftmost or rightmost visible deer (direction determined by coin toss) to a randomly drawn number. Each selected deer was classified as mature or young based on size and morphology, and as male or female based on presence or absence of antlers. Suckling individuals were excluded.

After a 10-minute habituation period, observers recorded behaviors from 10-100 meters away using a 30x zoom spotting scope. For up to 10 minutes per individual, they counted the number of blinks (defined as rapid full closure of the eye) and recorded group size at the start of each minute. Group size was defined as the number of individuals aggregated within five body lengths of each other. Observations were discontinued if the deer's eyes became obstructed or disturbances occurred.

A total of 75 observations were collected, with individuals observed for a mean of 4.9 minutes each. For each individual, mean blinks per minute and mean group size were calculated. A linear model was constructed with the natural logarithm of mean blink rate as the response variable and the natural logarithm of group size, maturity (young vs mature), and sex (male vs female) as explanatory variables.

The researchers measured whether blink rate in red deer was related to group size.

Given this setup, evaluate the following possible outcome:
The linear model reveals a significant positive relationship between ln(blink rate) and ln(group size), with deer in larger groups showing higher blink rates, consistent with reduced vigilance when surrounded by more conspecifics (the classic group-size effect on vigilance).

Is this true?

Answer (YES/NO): YES